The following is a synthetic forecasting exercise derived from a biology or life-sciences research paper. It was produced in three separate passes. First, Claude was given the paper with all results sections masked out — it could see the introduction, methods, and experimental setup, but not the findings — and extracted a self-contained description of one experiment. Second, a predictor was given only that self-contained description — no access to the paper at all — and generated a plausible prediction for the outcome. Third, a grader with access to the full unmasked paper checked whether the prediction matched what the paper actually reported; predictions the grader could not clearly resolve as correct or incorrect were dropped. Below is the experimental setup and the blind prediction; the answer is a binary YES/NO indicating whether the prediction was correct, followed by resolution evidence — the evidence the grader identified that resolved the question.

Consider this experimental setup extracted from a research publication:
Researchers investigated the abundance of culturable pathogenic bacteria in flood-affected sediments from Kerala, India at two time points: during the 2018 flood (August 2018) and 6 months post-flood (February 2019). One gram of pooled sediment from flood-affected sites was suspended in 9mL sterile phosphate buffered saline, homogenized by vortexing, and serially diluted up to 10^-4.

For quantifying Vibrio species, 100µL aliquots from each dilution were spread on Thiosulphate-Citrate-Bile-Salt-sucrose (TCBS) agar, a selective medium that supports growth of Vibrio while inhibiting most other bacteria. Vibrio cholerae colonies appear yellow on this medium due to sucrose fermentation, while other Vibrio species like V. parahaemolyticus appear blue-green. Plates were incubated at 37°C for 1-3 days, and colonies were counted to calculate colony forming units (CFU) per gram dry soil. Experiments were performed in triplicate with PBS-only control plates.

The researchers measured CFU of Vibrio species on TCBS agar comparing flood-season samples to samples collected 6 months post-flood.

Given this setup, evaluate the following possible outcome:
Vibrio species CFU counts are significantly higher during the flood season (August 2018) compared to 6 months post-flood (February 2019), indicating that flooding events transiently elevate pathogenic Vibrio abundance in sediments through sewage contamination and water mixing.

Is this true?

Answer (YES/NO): NO